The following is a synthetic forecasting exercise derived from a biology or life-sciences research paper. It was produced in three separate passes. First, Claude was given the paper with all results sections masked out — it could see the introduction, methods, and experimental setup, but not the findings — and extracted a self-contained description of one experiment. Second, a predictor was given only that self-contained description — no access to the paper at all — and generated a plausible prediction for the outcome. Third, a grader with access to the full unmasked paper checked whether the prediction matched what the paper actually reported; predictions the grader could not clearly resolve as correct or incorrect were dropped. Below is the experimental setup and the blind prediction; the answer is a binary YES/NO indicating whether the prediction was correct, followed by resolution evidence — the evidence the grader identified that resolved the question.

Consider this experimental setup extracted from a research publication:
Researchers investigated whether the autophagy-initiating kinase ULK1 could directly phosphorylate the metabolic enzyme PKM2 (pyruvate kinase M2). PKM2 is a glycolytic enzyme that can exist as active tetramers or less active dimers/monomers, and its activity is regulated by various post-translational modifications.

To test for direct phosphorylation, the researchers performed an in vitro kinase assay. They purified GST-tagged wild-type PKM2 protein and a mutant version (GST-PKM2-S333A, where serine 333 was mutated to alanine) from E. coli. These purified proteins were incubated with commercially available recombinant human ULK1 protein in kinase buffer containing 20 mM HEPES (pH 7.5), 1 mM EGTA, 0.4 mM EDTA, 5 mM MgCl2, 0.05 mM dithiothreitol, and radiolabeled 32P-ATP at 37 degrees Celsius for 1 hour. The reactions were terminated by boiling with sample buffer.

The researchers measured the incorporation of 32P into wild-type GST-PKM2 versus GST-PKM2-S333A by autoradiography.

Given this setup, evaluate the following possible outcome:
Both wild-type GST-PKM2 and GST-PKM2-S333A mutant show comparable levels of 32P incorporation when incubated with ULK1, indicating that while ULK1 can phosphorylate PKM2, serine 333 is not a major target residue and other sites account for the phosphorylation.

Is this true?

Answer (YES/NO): NO